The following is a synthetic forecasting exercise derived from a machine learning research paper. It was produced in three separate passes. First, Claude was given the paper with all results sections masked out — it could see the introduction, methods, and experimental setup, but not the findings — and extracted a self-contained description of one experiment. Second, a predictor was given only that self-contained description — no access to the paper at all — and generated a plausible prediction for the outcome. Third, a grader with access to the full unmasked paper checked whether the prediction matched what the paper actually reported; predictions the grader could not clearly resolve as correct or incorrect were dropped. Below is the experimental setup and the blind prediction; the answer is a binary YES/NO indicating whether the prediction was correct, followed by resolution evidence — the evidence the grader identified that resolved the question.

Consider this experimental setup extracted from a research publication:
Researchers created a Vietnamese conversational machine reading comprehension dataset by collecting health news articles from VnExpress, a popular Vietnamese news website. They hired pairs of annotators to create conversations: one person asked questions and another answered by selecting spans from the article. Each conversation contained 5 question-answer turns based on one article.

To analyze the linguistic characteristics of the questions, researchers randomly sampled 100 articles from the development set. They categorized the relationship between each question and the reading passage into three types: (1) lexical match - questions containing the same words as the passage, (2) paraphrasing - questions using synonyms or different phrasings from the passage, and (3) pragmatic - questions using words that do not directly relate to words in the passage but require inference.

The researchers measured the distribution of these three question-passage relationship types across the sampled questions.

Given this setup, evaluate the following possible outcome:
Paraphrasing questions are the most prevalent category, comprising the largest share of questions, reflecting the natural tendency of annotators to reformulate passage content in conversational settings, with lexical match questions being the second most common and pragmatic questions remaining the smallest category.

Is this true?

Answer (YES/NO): YES